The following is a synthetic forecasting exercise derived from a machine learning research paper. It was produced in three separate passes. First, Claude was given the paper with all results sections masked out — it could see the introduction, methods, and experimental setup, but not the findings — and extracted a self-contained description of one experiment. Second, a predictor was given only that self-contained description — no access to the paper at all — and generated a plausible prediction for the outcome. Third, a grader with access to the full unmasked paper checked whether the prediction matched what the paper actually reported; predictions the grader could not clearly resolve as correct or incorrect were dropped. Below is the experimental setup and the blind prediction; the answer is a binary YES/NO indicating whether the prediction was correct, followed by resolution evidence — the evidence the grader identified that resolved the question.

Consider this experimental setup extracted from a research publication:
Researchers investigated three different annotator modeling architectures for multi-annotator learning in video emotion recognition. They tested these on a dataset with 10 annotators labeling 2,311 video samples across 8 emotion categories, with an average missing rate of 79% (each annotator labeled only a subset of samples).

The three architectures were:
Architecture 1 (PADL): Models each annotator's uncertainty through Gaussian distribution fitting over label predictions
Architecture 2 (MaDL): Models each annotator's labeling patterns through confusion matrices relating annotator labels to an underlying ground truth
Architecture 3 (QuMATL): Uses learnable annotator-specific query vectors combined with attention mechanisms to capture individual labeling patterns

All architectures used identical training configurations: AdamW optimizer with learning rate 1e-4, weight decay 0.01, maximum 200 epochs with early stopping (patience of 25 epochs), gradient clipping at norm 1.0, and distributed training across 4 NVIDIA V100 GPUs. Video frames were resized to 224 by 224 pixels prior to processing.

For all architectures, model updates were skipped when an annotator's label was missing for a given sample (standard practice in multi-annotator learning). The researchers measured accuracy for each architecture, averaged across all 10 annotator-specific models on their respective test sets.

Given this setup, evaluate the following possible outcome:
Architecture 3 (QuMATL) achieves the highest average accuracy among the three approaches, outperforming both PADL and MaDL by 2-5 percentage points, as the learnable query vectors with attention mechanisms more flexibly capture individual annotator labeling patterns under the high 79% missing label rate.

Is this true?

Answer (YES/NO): YES